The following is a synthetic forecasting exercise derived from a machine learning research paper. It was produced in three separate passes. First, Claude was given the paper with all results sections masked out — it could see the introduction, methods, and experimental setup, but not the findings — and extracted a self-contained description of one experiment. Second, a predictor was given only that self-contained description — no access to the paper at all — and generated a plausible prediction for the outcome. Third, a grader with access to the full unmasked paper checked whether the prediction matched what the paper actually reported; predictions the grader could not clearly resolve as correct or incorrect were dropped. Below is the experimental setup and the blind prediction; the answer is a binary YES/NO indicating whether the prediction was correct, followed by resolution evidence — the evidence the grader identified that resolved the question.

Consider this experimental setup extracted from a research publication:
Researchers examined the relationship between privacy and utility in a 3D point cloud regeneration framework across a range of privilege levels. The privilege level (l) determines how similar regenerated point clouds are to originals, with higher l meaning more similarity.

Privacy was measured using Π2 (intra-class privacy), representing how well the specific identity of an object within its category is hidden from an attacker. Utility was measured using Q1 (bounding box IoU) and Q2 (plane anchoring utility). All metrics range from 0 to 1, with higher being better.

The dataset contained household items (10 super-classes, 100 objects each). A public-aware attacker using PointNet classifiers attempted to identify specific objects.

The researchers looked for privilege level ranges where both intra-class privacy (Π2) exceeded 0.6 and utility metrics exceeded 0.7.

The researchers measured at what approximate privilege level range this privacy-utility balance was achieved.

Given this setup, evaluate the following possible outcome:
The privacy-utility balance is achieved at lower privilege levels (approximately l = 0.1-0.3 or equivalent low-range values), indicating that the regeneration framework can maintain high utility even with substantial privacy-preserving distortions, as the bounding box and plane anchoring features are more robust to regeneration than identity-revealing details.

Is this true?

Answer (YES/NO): NO